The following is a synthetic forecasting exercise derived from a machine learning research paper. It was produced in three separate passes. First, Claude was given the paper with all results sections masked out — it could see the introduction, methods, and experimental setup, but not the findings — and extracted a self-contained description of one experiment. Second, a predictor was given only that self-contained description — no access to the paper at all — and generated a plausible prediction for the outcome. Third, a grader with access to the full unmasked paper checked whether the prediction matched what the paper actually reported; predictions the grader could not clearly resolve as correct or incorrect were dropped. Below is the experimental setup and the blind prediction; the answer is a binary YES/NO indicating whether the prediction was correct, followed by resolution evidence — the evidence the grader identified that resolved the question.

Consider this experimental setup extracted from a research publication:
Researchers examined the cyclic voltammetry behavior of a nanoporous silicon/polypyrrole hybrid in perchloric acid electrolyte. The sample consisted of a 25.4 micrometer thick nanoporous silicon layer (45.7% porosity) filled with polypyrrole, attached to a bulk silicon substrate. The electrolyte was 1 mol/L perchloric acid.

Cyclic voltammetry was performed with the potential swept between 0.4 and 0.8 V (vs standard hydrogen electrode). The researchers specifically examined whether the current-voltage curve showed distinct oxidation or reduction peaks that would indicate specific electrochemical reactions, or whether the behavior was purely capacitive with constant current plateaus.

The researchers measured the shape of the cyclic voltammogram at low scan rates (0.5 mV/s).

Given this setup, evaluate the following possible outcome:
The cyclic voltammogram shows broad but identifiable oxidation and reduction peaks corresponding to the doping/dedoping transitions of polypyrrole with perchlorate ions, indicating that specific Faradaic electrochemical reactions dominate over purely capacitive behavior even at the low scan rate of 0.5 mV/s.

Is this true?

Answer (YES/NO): NO